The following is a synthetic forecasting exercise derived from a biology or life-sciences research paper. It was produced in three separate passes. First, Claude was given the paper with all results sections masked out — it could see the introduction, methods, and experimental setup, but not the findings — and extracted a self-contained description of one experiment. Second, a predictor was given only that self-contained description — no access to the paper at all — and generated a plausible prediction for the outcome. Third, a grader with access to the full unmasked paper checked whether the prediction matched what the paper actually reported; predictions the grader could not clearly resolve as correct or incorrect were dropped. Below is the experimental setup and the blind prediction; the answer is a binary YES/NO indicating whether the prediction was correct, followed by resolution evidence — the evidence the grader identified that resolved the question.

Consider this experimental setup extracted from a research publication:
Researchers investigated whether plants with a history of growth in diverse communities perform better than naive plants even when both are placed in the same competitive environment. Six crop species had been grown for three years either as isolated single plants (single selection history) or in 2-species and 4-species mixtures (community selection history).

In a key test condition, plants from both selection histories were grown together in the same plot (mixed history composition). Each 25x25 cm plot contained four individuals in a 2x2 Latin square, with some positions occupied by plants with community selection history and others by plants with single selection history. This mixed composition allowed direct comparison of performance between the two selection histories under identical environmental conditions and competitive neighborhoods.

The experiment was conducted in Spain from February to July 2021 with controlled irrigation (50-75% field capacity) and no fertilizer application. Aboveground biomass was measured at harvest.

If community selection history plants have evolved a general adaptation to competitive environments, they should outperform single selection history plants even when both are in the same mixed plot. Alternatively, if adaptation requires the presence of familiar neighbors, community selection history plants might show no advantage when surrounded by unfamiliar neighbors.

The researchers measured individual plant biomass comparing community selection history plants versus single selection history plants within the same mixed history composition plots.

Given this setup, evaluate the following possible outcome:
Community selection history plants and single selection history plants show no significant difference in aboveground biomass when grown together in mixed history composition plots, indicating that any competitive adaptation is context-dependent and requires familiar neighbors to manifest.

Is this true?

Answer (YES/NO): YES